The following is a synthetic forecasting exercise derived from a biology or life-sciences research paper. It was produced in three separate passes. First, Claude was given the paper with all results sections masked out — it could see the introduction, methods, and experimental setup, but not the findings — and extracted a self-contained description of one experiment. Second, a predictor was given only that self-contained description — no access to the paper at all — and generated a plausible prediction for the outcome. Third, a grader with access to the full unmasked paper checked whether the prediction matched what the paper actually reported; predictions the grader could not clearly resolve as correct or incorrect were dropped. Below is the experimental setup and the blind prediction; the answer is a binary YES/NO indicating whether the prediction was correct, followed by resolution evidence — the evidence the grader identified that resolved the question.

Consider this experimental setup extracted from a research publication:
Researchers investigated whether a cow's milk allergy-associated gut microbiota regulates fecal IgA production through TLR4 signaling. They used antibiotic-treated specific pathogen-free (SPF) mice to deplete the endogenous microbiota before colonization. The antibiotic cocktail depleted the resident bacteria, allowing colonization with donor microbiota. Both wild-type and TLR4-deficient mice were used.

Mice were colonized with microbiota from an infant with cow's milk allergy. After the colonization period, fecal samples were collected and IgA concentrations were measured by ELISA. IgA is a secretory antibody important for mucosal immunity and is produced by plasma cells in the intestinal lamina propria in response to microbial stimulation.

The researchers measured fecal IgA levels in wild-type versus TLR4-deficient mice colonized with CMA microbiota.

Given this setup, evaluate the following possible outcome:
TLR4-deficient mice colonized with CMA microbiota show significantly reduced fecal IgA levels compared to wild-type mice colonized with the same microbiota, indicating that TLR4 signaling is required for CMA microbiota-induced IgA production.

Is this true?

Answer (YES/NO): YES